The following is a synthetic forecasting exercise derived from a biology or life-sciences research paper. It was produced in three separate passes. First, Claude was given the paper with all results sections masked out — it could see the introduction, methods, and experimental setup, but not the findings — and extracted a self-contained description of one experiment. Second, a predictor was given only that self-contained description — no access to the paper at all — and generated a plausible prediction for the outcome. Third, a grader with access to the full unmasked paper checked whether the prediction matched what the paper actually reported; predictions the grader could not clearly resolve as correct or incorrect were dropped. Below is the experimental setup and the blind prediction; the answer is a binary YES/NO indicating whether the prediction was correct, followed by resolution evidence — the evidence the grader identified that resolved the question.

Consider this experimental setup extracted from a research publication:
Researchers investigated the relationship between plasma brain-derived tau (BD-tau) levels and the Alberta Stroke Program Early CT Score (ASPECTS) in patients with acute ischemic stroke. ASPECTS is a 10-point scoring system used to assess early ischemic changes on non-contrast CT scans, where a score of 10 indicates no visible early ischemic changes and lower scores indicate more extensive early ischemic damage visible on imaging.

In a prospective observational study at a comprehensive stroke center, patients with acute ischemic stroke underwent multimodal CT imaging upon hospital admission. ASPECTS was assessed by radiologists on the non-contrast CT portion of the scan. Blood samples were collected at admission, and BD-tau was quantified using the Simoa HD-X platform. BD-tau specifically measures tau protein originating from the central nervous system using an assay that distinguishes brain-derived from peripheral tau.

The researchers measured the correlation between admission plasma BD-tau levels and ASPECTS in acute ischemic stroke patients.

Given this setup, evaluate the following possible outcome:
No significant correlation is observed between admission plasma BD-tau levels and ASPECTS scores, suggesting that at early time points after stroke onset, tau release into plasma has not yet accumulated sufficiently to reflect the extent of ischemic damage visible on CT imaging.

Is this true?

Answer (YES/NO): NO